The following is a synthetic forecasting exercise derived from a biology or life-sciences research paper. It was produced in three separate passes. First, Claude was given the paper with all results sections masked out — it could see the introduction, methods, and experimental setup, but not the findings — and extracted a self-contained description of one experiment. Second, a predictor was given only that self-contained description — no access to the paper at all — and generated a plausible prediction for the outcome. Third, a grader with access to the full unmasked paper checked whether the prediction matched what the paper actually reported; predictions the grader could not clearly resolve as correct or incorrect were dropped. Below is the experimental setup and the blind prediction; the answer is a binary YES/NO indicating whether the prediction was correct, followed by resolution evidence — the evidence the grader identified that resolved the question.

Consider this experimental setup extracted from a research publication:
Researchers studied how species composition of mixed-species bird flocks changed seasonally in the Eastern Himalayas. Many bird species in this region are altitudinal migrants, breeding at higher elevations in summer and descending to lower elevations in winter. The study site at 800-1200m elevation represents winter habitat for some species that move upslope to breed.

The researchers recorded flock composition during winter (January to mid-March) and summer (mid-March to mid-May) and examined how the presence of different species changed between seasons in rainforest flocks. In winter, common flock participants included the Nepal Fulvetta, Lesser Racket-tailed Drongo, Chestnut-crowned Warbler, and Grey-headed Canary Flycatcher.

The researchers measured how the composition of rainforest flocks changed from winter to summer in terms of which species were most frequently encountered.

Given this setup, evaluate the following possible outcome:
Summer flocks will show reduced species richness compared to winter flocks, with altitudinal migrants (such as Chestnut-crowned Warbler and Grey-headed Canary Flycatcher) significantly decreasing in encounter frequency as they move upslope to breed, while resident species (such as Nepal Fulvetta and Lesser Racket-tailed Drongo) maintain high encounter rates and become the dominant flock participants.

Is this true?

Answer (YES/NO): NO